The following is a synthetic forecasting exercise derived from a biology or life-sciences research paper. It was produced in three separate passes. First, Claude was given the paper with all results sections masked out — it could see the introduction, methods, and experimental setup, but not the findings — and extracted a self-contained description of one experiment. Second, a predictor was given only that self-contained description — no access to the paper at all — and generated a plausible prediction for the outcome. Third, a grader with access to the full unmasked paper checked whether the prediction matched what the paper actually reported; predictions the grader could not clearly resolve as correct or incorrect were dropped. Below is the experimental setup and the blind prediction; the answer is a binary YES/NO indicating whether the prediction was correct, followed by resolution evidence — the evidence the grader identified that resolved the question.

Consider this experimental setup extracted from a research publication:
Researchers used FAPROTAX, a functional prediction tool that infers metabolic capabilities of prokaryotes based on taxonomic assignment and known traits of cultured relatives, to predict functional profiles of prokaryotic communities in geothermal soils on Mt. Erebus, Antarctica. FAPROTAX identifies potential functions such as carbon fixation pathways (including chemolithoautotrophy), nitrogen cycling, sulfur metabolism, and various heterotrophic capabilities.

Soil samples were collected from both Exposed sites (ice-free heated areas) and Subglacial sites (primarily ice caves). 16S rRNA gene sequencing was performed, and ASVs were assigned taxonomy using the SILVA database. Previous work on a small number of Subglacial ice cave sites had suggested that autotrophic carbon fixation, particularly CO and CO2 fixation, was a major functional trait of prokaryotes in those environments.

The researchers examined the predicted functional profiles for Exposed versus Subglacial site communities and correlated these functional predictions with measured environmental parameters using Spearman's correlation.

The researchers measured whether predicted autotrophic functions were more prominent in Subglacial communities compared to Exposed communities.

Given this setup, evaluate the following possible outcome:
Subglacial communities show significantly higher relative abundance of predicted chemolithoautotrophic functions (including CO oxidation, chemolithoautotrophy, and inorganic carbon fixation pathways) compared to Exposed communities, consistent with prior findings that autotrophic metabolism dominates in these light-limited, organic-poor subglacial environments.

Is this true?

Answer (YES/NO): NO